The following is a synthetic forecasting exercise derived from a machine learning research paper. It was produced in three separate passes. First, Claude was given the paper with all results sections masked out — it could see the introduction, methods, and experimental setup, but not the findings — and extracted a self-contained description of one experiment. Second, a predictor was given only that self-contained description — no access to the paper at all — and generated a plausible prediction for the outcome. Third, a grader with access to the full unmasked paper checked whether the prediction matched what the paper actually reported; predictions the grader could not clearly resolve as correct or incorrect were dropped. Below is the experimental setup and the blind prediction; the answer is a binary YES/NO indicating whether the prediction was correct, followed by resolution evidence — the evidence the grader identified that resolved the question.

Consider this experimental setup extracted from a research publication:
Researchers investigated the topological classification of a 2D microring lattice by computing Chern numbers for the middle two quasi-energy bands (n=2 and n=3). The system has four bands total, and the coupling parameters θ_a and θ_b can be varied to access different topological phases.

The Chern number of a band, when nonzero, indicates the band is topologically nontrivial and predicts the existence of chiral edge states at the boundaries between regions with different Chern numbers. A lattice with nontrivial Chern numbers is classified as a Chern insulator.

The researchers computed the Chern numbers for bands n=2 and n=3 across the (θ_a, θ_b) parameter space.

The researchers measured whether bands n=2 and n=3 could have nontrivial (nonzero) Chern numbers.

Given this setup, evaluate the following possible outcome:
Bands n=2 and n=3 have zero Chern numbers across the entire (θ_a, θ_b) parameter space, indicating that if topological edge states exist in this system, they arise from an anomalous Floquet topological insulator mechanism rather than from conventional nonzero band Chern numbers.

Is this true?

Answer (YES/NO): NO